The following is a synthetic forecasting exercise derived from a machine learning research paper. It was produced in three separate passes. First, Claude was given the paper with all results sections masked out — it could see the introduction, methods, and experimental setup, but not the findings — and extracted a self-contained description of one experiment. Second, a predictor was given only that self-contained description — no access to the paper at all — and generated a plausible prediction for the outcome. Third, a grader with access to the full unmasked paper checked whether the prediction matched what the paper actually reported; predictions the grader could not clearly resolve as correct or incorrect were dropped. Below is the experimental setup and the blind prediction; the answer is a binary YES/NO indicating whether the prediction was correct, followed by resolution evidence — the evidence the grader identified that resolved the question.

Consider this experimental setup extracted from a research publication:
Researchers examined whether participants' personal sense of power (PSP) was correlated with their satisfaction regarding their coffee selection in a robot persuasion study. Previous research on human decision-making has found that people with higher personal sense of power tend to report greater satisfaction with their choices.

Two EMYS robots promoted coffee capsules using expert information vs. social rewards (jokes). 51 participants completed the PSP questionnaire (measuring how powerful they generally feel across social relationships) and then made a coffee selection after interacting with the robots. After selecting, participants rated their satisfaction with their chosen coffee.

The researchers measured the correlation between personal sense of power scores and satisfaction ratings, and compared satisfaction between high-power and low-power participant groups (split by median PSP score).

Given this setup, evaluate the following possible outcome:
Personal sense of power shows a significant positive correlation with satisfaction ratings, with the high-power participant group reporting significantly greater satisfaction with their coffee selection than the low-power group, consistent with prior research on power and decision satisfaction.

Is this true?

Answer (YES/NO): NO